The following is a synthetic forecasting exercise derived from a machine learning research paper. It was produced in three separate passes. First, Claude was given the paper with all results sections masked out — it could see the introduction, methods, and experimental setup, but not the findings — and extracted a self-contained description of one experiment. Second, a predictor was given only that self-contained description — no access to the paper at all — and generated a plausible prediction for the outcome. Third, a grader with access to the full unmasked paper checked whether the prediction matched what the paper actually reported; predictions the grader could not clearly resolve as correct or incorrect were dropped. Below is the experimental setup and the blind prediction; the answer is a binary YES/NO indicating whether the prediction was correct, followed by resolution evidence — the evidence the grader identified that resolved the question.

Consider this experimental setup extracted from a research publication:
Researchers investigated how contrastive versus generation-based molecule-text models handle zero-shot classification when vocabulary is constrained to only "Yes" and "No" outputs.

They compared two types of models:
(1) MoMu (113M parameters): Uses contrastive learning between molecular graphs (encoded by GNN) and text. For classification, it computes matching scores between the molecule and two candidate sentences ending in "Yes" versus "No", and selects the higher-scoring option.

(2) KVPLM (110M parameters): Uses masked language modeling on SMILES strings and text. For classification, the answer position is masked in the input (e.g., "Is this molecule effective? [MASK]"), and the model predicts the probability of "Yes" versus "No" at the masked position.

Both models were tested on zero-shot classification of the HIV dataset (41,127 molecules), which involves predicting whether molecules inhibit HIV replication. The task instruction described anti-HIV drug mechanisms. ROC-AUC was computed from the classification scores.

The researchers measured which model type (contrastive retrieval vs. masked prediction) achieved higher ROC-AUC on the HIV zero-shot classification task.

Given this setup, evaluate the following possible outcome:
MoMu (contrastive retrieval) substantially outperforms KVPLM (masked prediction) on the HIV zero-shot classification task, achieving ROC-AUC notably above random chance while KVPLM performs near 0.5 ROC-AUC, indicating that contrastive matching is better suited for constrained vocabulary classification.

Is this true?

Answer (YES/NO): NO